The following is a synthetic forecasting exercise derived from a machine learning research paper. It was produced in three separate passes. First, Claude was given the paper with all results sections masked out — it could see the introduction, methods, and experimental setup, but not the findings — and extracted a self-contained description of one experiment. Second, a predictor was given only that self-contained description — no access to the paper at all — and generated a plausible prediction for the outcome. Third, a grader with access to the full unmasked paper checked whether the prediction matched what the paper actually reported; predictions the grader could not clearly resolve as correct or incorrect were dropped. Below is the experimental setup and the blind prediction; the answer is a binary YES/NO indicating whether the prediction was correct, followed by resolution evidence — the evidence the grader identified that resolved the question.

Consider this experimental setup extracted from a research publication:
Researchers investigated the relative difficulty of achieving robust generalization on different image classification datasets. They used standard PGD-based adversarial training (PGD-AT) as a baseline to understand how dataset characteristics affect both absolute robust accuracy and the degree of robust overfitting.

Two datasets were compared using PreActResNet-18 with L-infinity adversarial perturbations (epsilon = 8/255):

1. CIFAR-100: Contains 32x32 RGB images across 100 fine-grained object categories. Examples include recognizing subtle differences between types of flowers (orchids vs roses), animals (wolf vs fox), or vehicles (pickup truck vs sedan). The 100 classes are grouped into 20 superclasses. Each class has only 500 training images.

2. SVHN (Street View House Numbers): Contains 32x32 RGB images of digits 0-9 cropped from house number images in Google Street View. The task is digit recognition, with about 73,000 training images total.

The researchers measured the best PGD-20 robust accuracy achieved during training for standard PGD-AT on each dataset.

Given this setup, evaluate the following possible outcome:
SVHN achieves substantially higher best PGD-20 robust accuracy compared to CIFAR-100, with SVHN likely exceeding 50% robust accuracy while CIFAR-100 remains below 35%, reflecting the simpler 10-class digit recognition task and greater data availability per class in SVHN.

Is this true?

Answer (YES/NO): YES